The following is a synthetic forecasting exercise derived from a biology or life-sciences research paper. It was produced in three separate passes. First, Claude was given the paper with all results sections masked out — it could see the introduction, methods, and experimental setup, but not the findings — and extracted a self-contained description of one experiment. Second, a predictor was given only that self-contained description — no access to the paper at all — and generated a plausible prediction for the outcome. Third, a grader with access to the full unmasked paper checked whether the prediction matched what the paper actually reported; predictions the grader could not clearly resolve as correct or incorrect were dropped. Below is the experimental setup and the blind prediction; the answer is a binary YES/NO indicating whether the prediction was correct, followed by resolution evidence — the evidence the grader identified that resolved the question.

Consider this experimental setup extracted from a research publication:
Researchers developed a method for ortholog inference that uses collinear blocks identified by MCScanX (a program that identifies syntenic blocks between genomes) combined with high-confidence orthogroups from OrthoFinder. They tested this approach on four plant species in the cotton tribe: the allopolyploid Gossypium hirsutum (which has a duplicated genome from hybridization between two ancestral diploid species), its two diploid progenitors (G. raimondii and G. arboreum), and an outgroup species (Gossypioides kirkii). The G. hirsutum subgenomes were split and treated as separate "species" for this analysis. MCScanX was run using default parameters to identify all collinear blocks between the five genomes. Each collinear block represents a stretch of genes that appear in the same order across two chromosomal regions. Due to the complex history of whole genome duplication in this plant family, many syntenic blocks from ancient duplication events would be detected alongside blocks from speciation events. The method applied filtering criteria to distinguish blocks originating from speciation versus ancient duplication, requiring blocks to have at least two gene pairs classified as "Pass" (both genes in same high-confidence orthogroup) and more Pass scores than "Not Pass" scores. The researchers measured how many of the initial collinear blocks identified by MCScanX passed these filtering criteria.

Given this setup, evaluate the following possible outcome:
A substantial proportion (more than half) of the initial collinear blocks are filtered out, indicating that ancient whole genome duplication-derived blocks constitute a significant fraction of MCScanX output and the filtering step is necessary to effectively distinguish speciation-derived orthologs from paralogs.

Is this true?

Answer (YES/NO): YES